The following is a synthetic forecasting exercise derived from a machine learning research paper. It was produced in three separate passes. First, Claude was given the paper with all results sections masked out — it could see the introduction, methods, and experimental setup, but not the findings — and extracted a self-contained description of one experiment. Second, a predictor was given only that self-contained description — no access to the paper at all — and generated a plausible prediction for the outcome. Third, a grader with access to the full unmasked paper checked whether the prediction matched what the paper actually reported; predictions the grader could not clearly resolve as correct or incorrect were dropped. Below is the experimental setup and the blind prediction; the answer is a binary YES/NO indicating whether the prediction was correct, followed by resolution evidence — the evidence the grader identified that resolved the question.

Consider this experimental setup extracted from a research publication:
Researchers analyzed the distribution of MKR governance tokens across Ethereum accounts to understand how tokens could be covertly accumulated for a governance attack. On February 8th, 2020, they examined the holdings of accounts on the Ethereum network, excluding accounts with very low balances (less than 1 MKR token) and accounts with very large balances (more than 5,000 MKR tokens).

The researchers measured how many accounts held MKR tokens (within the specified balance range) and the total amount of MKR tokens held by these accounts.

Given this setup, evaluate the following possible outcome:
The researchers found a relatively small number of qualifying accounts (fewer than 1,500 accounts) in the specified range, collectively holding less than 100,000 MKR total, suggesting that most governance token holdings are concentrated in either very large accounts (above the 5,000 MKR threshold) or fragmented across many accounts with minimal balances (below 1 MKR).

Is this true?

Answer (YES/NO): NO